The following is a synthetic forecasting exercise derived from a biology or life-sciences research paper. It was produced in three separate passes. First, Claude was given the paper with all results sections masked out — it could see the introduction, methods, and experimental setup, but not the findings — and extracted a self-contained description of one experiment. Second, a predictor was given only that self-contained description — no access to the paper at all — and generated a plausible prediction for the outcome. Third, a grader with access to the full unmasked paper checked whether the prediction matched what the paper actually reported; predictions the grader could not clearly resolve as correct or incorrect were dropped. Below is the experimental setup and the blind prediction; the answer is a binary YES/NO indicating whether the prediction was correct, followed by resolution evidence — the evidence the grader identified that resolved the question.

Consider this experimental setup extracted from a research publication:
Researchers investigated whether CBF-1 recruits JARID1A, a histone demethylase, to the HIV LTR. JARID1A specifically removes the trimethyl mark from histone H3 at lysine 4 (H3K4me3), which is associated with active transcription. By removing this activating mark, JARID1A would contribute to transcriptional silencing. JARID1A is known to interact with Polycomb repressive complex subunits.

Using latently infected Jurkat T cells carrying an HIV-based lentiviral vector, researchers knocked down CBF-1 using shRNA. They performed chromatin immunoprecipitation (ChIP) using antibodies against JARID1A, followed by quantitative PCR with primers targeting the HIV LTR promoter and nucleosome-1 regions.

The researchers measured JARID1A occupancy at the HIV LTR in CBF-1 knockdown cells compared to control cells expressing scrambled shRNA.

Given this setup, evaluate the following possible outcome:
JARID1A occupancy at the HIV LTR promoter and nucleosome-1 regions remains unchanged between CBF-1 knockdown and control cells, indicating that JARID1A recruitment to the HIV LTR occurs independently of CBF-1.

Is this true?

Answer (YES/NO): NO